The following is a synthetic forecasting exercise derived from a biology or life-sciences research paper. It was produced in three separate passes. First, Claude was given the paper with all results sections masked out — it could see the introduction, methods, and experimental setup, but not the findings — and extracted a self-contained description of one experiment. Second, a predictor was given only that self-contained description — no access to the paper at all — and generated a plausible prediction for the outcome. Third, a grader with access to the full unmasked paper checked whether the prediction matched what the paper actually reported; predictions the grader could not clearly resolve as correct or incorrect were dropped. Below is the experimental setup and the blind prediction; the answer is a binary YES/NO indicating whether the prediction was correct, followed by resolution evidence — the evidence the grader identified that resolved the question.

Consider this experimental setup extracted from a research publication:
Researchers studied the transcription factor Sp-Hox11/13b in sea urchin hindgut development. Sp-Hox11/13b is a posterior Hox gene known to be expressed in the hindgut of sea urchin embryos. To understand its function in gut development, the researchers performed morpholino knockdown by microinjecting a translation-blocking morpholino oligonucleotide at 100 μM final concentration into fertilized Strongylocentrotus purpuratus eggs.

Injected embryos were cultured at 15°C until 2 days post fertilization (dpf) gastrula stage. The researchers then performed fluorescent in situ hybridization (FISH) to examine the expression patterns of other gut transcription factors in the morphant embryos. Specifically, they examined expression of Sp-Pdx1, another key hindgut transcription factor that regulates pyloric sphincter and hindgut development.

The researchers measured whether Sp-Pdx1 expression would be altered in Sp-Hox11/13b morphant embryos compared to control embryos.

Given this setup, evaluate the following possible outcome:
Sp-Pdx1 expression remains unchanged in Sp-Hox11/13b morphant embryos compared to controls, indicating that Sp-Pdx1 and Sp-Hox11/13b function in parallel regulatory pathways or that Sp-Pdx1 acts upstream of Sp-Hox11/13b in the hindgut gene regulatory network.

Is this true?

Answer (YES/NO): NO